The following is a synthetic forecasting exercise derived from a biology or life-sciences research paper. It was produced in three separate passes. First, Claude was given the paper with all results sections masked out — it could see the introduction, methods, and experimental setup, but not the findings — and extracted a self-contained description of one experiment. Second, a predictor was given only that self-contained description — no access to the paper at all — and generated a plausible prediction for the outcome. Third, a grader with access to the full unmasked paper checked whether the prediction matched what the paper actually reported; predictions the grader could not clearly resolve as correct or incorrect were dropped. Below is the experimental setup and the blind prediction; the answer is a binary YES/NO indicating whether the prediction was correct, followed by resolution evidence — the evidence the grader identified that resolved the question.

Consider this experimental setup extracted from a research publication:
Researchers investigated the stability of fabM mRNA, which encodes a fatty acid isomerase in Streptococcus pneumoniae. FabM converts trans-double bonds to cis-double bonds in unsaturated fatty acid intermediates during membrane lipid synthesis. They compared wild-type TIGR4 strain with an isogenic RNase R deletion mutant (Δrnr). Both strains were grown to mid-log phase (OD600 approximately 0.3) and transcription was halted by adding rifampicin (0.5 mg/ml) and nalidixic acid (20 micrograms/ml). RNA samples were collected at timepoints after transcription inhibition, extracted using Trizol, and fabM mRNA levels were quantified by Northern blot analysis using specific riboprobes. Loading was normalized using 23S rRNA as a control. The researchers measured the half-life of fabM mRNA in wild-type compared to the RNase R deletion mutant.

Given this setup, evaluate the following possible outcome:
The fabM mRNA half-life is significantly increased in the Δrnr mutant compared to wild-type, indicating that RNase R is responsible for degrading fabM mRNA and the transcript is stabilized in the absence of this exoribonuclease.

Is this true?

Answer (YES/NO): NO